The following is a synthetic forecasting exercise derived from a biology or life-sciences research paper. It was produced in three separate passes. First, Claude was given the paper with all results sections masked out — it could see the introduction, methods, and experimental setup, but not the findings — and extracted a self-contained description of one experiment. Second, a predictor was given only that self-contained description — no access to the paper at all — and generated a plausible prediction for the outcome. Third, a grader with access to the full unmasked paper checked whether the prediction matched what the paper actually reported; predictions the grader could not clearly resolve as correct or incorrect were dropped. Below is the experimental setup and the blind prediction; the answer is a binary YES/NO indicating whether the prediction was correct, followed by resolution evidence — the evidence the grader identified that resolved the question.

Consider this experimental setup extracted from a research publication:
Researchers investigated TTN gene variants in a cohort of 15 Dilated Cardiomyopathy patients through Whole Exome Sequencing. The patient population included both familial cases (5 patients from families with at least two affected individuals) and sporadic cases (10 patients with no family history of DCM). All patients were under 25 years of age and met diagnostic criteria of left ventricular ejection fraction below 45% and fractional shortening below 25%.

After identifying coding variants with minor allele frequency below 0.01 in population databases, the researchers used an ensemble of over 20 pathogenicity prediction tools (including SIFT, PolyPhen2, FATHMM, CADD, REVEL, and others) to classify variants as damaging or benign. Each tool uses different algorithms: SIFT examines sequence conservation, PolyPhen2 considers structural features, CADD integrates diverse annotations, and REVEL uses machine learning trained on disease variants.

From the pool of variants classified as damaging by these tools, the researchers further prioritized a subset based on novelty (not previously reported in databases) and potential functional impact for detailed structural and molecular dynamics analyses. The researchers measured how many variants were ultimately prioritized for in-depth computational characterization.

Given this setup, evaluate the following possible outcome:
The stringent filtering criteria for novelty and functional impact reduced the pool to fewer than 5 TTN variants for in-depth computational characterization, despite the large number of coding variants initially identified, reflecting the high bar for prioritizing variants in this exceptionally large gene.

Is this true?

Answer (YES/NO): NO